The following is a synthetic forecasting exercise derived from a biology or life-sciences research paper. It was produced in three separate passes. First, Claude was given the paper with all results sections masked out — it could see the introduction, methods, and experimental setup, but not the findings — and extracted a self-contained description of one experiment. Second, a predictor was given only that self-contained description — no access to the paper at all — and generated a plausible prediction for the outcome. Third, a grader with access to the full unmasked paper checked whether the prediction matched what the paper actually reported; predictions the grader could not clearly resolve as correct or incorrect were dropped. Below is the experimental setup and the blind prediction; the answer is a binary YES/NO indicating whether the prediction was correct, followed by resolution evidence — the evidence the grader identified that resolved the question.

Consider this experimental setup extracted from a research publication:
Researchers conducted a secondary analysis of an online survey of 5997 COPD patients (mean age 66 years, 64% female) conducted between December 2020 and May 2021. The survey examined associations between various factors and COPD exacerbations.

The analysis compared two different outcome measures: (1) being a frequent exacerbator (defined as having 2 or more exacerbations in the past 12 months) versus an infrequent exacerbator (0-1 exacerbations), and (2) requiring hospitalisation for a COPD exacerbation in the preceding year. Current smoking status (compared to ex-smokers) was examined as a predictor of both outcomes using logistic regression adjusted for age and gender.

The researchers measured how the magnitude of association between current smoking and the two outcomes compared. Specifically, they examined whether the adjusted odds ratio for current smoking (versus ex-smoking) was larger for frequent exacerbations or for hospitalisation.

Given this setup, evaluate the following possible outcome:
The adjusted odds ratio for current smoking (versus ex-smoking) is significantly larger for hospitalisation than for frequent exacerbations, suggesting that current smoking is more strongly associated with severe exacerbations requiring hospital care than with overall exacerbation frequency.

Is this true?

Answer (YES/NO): NO